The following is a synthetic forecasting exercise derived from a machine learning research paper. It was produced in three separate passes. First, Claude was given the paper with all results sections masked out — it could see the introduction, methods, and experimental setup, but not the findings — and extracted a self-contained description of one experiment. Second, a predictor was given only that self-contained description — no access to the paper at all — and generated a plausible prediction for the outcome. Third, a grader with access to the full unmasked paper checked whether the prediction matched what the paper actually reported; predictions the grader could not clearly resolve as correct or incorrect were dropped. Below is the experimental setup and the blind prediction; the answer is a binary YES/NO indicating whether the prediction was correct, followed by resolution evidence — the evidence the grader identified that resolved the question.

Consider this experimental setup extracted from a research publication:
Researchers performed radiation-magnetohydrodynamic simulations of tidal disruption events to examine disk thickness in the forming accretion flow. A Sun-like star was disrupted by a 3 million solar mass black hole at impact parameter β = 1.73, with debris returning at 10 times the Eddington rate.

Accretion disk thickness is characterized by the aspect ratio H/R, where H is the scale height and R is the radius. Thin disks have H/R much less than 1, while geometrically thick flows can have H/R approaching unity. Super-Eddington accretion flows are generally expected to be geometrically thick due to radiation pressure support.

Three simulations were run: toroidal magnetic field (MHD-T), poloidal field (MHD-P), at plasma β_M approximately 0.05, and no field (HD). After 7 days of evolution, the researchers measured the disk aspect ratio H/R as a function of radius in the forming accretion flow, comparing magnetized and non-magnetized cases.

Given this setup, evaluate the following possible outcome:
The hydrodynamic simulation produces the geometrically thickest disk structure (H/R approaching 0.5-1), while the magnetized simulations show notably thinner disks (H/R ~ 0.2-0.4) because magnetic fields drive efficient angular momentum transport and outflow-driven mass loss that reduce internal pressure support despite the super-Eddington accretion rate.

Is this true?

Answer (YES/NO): NO